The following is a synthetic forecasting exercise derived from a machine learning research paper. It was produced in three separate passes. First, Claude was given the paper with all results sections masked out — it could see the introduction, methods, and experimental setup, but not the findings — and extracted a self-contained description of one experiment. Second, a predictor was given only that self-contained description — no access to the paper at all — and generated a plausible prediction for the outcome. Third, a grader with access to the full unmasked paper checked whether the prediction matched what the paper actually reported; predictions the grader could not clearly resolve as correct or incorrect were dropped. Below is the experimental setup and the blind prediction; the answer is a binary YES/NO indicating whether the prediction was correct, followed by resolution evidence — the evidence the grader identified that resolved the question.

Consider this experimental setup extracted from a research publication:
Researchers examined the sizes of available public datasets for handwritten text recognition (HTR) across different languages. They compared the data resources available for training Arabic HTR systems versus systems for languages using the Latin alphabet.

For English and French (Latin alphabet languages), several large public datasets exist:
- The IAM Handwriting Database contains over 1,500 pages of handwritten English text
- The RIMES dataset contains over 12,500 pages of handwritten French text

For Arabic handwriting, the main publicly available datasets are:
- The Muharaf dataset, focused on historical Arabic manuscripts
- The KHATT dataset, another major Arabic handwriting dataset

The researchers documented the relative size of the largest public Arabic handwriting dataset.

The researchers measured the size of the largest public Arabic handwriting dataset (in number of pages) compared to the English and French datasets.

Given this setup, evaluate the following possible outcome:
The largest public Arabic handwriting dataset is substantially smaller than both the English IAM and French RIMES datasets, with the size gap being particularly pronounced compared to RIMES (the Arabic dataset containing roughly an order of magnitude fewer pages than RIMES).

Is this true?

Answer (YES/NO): NO